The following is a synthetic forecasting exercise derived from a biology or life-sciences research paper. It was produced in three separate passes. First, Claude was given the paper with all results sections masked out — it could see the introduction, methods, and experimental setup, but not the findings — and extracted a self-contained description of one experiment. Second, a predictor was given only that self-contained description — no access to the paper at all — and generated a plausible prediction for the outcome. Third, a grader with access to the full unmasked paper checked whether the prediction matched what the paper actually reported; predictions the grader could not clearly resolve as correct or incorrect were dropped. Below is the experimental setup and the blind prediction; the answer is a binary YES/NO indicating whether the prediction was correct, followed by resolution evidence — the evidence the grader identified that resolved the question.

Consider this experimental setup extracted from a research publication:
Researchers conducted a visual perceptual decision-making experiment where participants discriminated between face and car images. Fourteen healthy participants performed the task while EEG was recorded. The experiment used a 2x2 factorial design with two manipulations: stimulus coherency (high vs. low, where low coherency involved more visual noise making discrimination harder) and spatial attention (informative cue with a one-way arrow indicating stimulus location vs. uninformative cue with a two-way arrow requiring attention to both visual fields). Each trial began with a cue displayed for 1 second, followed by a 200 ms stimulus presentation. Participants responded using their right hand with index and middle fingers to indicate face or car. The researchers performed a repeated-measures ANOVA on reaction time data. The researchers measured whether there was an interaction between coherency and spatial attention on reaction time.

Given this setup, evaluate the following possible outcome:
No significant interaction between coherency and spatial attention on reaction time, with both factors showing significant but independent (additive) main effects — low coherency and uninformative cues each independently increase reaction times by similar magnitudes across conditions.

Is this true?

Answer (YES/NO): YES